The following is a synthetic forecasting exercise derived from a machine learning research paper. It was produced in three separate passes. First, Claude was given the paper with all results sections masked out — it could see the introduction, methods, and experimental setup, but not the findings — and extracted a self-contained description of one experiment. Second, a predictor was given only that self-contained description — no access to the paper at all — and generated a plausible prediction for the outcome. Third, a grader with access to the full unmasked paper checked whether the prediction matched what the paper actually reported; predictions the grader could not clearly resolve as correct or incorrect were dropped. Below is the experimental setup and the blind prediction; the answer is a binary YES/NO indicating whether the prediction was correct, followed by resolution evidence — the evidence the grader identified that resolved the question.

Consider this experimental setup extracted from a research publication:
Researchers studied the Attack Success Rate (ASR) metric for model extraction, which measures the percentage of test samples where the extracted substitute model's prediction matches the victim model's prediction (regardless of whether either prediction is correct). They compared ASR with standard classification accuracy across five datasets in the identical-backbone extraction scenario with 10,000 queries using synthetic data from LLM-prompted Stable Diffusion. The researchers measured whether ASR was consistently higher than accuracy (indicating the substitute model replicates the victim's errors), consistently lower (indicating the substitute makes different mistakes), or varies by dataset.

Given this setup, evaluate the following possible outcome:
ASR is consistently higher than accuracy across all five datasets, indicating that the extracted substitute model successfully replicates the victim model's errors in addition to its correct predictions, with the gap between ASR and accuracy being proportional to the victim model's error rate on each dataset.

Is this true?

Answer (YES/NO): YES